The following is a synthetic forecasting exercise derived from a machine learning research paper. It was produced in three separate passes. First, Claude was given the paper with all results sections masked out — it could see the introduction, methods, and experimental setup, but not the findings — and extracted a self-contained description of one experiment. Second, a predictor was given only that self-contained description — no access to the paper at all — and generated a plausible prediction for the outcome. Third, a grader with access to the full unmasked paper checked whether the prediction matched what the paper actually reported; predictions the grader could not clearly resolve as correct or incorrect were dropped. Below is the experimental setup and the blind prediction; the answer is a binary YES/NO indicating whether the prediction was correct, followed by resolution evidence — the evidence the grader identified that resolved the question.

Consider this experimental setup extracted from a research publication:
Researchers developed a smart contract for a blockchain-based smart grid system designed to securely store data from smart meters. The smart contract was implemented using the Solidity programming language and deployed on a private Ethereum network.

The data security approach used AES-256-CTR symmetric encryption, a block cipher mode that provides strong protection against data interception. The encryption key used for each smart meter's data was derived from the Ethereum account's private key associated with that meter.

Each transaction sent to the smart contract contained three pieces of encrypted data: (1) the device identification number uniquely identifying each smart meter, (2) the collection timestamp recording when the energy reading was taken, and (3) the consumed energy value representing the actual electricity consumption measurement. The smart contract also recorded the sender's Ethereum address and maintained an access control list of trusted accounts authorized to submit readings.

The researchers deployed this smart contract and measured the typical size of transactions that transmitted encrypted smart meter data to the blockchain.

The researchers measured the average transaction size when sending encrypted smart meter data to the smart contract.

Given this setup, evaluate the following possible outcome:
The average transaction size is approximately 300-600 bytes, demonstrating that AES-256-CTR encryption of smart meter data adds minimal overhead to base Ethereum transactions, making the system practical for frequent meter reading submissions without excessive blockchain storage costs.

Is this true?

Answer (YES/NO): NO